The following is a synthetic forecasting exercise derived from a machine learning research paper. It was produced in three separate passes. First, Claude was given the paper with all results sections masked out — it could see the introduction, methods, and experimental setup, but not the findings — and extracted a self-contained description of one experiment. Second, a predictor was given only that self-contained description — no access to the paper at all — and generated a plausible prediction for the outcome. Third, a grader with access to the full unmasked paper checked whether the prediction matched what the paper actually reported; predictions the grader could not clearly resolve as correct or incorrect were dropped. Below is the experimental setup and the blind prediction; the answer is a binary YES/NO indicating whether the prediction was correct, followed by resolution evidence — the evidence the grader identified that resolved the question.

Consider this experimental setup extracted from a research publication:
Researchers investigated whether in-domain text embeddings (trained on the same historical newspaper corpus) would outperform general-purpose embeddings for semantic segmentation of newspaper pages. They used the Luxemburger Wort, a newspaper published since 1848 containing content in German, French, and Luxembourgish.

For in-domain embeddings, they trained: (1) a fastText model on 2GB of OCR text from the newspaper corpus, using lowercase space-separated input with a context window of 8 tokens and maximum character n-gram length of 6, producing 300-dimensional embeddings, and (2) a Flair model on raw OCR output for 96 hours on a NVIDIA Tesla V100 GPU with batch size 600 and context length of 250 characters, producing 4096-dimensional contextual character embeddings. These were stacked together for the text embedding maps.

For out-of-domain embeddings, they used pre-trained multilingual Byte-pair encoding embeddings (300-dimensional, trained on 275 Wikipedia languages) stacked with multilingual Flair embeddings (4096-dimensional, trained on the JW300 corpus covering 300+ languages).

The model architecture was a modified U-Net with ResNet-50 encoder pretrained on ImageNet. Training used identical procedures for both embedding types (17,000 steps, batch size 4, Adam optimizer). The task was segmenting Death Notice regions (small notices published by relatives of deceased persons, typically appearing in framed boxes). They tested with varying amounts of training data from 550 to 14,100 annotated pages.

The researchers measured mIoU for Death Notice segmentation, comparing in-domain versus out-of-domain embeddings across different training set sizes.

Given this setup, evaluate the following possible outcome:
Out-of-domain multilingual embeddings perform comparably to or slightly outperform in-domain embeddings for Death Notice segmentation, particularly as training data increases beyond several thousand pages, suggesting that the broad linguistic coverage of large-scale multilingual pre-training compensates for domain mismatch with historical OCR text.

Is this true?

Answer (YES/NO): NO